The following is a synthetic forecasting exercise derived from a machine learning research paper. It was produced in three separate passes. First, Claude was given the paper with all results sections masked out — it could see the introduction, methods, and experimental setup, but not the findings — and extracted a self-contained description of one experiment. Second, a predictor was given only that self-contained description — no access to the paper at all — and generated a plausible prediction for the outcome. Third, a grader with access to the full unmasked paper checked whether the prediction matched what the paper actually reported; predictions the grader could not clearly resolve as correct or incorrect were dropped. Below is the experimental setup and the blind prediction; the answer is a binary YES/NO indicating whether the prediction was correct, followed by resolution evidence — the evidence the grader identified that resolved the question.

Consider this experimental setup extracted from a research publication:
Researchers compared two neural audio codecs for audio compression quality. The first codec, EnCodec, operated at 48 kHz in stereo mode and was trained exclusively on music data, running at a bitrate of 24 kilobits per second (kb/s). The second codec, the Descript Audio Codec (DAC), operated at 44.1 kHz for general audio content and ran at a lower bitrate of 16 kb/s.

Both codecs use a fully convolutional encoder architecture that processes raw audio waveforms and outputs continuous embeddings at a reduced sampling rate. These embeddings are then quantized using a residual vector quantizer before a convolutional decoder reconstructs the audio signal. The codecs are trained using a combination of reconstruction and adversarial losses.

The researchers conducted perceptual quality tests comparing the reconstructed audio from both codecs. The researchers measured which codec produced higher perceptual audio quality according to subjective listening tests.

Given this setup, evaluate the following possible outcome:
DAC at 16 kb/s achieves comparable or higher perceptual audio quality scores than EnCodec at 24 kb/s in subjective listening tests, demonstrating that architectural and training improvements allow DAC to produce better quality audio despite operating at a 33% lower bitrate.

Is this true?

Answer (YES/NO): YES